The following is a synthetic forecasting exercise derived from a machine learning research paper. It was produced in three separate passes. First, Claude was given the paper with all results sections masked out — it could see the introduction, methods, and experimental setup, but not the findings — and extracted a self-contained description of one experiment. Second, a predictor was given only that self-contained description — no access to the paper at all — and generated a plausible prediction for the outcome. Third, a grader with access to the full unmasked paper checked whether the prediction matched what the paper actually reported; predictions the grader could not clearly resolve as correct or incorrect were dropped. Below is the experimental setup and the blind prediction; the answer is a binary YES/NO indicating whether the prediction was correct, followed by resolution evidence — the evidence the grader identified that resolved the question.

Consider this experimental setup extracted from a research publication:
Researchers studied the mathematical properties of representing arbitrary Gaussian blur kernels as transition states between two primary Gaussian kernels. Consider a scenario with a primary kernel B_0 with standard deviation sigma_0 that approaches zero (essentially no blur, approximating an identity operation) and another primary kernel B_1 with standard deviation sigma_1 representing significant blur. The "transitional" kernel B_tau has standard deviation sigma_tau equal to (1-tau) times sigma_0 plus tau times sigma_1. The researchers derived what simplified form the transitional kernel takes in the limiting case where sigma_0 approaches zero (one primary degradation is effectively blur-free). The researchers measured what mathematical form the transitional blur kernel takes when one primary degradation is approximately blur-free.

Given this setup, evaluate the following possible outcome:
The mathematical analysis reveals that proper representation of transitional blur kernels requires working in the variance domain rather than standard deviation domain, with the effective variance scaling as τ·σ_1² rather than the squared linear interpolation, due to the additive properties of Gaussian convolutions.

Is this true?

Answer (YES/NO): NO